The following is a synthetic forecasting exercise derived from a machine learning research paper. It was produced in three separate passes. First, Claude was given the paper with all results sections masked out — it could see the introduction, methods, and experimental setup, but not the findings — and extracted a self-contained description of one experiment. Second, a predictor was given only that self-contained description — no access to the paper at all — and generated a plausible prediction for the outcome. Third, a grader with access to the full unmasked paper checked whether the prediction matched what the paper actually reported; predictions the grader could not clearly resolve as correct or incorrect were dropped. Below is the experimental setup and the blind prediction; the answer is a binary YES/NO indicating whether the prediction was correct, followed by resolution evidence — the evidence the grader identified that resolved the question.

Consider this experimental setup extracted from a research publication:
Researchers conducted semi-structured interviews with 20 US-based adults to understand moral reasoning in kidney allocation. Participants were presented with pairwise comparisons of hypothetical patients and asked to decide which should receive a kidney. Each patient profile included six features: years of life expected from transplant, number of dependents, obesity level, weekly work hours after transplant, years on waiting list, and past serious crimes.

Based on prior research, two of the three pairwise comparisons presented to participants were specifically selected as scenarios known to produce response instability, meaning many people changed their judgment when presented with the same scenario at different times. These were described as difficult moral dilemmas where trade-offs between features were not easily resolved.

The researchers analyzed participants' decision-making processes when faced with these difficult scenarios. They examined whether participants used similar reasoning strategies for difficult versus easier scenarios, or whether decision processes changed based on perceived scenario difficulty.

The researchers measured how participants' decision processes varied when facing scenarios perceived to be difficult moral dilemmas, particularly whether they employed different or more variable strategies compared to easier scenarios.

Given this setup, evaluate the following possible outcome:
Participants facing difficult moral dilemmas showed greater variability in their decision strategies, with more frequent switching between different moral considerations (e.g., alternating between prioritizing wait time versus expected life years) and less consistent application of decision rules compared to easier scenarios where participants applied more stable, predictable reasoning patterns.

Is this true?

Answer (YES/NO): NO